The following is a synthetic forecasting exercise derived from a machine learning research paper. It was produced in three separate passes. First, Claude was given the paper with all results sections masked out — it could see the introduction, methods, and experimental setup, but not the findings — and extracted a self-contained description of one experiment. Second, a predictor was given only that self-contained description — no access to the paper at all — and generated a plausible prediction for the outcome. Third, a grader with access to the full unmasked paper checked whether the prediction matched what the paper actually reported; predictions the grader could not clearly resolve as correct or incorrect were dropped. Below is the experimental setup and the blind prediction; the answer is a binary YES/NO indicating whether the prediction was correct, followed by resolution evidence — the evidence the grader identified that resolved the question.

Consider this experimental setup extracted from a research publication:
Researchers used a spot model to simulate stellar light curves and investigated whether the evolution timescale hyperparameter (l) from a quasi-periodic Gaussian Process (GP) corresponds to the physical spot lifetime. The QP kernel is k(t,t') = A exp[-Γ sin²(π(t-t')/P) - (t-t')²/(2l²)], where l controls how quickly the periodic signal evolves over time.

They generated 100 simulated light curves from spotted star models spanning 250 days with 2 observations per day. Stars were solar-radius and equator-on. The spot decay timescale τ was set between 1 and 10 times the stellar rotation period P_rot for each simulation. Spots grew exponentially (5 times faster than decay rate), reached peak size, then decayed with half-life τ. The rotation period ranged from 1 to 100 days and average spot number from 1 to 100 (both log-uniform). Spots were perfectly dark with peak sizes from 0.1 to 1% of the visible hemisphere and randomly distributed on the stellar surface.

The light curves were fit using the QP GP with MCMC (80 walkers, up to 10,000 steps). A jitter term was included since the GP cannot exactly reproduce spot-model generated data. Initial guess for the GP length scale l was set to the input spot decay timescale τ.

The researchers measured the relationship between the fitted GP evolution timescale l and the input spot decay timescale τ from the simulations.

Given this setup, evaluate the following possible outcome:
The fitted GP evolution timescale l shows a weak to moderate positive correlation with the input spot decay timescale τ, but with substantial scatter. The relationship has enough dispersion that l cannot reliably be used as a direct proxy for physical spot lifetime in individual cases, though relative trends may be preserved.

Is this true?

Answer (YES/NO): NO